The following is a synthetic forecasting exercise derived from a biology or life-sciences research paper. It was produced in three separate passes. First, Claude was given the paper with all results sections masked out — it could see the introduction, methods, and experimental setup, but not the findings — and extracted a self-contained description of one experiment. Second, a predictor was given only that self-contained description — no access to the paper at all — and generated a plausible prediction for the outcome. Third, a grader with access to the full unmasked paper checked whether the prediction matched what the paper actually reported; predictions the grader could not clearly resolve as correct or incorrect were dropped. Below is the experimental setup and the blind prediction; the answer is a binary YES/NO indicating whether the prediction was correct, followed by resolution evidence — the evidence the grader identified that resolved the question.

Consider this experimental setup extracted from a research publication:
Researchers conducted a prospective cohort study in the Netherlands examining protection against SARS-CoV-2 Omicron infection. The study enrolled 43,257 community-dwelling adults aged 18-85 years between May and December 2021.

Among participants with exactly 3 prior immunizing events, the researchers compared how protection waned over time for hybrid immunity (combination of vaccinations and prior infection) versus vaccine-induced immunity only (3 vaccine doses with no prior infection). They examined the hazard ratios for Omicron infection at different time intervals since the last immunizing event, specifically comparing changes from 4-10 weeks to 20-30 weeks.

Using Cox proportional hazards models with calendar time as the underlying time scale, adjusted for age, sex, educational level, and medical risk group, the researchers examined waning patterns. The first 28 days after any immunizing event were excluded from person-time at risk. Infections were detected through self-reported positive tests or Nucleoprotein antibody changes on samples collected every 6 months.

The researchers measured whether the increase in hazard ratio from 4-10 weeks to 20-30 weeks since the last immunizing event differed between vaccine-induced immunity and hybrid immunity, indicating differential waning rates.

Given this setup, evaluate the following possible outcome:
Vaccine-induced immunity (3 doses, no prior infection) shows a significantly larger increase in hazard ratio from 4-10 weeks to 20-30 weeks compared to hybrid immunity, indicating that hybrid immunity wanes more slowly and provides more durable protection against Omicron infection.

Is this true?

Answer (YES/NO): NO